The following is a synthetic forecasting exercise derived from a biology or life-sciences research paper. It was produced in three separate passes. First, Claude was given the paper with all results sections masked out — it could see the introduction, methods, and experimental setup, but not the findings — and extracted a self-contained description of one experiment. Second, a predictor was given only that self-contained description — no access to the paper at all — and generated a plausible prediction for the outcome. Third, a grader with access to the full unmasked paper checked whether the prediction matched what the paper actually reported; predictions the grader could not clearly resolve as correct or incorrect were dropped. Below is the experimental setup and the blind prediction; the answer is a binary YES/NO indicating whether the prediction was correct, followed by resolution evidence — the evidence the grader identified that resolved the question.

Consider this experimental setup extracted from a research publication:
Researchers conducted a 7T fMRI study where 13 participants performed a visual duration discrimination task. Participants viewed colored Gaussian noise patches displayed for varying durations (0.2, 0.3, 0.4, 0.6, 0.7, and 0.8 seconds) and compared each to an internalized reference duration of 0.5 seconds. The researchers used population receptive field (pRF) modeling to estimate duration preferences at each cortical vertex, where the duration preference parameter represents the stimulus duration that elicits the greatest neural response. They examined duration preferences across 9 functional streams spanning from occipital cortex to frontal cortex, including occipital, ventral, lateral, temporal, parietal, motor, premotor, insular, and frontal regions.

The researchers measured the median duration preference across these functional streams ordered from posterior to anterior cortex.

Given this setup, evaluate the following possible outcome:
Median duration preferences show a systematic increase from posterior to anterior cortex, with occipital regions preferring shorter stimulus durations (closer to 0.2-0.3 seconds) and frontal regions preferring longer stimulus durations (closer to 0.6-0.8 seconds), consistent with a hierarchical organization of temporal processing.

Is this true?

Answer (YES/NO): NO